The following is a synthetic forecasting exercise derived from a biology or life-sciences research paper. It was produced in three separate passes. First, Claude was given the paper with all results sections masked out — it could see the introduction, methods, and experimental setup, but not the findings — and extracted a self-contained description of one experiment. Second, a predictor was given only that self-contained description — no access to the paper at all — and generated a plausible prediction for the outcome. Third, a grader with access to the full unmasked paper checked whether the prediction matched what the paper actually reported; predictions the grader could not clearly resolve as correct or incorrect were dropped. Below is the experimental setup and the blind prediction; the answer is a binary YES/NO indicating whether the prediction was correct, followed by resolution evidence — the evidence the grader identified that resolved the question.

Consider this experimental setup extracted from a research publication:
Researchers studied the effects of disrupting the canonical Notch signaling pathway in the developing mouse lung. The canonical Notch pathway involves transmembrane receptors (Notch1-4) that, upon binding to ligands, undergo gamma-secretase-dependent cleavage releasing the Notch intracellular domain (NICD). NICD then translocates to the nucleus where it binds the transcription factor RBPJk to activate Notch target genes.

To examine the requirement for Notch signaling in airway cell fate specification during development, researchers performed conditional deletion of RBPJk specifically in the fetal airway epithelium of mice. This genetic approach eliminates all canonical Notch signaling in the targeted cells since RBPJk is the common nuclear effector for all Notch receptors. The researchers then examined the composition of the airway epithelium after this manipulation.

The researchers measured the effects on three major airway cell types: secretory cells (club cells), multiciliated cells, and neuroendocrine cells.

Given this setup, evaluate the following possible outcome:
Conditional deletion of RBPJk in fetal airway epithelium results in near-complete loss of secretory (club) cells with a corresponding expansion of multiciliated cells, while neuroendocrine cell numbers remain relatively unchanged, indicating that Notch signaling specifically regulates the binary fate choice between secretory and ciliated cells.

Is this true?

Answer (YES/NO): NO